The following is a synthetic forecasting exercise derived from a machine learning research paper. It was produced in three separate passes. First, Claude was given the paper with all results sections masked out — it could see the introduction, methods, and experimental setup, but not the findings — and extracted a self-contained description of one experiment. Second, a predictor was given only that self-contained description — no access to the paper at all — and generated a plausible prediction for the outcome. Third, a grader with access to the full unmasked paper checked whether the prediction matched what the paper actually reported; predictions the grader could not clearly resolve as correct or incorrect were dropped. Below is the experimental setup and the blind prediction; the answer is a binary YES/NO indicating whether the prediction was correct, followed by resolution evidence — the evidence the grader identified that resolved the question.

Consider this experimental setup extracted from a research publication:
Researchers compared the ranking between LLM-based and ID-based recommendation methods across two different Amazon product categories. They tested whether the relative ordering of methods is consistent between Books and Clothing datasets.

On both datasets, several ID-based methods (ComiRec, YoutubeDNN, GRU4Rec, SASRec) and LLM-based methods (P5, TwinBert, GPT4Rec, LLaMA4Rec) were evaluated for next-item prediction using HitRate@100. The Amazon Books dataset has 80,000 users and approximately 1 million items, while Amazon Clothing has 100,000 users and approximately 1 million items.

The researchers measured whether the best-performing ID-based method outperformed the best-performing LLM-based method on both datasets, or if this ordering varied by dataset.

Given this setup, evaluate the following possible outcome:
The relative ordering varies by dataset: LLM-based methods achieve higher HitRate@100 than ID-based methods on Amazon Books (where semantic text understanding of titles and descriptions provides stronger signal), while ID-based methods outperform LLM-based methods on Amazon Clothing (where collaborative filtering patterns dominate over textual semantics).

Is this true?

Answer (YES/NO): NO